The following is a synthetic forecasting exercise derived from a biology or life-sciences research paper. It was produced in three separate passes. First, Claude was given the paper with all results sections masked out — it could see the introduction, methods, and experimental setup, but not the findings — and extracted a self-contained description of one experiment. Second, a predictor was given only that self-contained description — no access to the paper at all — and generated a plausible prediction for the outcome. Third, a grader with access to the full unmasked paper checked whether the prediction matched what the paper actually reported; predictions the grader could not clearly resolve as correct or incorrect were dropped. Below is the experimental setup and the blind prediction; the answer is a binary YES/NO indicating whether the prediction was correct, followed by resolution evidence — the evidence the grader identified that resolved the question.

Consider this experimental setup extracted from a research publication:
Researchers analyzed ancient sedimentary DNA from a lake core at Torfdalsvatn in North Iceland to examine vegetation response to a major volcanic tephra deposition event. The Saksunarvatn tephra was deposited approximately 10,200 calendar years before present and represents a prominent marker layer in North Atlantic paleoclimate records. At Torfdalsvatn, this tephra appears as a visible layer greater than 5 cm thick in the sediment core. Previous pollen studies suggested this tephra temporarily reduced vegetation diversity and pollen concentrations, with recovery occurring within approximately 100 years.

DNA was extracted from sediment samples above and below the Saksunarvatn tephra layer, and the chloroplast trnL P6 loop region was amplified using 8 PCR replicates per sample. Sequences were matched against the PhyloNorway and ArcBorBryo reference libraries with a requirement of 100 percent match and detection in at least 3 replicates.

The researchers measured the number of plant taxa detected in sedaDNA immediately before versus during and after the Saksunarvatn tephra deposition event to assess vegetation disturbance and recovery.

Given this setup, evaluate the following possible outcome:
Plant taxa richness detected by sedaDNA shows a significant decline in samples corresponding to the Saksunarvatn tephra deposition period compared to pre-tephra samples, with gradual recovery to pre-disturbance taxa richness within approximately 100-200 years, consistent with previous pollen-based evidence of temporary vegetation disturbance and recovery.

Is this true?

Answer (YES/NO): NO